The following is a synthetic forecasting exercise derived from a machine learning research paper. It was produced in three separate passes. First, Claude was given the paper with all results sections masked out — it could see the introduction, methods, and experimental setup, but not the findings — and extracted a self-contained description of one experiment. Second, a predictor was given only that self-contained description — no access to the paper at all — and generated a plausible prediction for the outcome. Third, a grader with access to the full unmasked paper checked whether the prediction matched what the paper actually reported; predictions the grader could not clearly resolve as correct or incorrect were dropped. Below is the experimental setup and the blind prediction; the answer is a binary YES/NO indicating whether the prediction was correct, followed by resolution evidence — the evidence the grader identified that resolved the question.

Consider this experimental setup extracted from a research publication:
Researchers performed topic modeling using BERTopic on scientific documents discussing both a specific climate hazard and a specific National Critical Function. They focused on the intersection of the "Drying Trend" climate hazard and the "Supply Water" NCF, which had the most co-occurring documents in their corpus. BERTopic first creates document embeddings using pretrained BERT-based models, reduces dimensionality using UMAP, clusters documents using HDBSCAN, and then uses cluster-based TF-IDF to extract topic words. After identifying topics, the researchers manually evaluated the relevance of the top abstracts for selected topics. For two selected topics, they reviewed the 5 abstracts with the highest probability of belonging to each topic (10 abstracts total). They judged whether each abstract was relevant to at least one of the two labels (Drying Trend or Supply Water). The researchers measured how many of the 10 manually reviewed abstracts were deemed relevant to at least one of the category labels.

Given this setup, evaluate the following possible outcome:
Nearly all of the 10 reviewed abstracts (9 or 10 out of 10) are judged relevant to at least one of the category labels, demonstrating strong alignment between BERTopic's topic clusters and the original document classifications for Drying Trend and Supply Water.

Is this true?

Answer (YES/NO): NO